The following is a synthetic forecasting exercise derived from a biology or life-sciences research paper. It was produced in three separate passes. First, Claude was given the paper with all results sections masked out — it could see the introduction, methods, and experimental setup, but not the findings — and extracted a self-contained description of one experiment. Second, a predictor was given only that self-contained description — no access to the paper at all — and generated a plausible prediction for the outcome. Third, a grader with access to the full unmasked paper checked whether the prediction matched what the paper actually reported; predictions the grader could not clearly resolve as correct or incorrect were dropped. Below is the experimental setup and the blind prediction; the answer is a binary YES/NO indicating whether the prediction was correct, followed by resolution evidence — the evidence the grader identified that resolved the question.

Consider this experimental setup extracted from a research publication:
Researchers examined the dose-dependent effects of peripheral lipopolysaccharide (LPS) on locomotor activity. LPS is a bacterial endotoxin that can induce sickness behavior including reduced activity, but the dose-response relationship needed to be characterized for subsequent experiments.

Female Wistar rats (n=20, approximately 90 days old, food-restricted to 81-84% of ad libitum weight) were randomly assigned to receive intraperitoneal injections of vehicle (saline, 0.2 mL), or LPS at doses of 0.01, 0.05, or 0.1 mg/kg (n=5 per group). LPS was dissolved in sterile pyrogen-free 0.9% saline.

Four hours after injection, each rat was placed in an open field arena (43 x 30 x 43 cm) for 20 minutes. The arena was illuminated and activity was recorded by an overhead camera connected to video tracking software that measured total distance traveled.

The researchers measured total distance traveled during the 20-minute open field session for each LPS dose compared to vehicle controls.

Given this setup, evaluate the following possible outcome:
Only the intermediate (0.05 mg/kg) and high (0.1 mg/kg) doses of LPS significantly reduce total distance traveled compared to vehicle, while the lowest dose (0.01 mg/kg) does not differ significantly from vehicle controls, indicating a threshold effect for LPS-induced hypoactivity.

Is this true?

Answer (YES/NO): NO